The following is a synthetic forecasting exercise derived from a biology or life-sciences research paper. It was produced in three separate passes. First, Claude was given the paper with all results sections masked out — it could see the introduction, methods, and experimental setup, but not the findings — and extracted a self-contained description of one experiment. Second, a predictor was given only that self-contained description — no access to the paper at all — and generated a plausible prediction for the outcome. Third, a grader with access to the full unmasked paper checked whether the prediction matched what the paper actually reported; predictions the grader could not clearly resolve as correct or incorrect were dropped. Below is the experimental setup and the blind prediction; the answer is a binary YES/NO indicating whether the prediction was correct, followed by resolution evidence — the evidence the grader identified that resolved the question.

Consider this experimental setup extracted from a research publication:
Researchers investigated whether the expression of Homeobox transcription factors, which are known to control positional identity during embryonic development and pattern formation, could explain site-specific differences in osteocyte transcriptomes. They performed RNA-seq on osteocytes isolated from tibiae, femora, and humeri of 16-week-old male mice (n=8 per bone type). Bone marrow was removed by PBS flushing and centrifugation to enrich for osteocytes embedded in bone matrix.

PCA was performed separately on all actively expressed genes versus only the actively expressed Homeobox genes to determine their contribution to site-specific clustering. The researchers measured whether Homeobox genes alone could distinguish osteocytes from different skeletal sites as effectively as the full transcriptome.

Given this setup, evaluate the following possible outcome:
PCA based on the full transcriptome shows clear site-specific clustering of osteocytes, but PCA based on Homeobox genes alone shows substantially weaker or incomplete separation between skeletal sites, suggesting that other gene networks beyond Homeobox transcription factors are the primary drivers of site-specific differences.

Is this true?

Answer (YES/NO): NO